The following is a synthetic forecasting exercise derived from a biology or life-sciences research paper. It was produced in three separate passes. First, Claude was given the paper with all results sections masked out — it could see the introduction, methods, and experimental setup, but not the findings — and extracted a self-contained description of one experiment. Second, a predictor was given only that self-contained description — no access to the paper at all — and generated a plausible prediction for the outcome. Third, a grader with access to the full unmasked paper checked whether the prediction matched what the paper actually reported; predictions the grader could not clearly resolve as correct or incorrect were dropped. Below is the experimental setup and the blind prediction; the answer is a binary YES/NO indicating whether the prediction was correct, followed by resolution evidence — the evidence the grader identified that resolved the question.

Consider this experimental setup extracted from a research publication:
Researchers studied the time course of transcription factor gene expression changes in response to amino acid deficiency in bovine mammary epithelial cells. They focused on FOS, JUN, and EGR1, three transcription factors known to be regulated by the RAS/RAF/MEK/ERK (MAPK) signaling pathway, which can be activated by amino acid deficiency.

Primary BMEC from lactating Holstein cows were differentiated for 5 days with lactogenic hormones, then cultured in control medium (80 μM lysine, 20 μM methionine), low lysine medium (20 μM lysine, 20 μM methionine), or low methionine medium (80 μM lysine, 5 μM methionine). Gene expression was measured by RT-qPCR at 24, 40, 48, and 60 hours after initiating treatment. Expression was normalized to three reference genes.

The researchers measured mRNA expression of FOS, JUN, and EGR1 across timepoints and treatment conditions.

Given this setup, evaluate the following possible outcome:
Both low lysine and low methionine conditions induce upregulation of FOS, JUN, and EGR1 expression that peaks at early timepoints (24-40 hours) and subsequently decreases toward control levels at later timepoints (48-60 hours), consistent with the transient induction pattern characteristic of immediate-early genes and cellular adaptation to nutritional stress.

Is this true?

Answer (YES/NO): NO